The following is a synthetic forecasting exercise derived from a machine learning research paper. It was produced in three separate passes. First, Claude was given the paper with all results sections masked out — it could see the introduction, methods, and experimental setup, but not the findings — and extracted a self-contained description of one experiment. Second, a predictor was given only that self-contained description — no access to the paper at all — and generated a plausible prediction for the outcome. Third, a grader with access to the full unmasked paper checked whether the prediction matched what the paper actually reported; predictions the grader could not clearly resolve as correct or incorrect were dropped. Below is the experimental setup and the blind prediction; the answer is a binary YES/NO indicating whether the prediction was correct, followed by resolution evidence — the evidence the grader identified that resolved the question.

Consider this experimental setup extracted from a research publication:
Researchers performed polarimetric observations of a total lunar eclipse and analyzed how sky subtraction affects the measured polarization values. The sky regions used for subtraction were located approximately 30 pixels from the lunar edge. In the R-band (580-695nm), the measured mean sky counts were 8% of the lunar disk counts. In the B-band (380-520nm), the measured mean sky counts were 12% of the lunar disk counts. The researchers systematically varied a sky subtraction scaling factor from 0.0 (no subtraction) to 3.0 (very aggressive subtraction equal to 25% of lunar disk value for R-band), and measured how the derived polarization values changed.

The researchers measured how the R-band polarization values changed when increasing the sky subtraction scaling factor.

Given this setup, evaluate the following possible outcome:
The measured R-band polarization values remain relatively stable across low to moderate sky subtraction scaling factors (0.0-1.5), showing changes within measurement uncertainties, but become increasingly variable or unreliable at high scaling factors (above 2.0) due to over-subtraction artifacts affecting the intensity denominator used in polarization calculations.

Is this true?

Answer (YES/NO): NO